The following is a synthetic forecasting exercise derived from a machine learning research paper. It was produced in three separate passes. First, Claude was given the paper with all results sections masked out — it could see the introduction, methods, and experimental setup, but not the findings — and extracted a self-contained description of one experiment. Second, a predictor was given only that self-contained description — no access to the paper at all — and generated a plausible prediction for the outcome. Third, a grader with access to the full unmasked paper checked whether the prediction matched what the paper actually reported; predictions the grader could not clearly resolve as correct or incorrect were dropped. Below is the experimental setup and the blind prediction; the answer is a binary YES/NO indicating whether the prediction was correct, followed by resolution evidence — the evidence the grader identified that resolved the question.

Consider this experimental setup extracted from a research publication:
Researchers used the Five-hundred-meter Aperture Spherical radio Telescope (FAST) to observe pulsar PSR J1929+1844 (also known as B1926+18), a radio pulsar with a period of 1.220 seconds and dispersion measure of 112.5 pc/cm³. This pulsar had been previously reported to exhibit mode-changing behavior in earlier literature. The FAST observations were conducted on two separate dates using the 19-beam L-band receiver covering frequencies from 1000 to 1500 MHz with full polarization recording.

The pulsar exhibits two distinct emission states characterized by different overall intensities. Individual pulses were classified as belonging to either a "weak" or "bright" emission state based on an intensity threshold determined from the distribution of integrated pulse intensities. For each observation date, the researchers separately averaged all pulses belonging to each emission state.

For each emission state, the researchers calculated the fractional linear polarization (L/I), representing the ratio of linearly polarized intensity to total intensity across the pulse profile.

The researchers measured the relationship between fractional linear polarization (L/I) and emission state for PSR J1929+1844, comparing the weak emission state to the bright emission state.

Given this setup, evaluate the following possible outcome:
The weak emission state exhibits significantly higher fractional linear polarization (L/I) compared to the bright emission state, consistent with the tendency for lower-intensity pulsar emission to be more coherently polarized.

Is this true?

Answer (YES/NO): NO